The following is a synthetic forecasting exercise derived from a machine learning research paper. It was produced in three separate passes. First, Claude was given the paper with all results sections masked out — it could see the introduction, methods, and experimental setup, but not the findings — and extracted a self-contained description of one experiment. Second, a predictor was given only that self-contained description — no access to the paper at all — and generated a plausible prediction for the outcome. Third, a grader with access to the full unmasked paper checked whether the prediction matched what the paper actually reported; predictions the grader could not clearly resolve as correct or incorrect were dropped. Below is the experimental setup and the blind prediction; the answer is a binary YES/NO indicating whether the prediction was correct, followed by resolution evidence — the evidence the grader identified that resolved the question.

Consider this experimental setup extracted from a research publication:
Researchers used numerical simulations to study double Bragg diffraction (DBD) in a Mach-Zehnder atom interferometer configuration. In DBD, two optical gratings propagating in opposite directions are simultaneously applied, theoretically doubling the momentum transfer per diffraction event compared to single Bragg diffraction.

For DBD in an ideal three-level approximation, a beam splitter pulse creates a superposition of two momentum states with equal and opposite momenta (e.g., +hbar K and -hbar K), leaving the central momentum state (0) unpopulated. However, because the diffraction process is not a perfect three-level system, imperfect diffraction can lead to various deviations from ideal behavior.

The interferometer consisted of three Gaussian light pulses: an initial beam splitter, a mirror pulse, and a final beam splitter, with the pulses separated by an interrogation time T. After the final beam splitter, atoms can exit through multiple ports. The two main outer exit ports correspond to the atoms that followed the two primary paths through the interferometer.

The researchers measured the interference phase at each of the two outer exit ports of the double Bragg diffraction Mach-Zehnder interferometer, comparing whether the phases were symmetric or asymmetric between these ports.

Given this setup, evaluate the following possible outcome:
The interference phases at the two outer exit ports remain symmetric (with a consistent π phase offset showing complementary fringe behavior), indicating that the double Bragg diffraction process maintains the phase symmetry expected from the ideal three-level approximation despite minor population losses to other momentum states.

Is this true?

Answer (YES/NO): NO